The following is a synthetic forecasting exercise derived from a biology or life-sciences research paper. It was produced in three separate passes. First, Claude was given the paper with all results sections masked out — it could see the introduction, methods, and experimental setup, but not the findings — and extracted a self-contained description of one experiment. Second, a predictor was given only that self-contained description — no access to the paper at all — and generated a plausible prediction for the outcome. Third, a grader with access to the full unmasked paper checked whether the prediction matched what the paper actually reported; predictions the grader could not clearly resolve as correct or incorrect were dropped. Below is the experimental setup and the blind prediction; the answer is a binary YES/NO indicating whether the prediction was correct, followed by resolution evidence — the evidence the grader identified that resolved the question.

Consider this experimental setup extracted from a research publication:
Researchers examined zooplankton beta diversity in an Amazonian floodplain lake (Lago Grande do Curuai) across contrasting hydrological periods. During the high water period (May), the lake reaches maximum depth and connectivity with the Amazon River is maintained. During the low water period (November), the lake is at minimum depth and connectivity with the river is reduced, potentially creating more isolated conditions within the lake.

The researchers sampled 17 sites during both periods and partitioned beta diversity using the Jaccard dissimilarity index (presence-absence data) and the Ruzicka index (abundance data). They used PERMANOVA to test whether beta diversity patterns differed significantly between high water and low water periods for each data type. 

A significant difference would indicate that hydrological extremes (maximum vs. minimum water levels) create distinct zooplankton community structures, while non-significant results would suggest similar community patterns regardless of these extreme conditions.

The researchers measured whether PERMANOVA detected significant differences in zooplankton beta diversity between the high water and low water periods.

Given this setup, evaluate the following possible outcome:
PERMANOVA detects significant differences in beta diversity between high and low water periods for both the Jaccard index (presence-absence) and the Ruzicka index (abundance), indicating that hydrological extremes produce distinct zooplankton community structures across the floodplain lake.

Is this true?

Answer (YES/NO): YES